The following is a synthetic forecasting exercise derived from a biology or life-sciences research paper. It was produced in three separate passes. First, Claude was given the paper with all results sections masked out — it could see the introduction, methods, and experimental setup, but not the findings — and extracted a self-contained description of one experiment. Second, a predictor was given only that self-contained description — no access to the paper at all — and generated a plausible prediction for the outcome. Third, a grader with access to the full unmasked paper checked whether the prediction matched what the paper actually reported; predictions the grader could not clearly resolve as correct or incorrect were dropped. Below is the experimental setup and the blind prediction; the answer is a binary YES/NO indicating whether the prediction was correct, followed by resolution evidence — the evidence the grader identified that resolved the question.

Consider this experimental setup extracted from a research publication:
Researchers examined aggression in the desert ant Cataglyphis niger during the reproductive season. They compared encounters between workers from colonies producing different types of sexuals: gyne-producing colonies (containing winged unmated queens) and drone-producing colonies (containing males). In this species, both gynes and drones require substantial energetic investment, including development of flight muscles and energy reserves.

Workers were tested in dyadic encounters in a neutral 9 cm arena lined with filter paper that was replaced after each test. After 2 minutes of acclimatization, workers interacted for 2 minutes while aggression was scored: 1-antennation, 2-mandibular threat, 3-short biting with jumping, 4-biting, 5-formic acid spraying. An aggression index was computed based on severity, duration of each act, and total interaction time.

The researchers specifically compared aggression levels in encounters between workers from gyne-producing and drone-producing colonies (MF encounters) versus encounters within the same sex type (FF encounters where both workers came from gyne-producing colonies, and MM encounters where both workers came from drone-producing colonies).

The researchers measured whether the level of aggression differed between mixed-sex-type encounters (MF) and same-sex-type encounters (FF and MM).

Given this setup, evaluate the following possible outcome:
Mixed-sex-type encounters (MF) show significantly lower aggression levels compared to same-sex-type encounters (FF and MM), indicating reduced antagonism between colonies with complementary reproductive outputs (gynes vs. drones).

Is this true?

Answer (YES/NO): NO